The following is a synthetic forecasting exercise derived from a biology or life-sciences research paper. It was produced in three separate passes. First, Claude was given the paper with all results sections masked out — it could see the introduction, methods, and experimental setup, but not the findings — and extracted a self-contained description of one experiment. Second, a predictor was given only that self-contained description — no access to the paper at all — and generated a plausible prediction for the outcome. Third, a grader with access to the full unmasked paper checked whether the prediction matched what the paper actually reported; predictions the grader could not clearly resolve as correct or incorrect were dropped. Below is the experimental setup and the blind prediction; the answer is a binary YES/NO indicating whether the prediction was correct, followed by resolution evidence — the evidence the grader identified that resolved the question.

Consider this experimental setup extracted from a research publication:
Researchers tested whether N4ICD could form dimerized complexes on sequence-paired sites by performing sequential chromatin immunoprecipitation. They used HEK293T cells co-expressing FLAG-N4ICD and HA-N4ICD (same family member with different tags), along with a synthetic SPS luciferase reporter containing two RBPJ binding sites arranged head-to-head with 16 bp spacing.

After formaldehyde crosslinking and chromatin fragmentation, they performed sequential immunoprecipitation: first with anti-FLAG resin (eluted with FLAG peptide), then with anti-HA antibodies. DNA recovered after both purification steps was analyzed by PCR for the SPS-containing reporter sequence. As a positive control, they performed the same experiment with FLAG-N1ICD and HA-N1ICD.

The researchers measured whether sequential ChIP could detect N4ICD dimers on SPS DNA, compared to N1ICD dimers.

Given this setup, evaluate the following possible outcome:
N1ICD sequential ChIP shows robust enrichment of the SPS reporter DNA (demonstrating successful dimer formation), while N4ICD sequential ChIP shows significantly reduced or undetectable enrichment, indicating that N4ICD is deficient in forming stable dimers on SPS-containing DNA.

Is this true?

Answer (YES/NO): NO